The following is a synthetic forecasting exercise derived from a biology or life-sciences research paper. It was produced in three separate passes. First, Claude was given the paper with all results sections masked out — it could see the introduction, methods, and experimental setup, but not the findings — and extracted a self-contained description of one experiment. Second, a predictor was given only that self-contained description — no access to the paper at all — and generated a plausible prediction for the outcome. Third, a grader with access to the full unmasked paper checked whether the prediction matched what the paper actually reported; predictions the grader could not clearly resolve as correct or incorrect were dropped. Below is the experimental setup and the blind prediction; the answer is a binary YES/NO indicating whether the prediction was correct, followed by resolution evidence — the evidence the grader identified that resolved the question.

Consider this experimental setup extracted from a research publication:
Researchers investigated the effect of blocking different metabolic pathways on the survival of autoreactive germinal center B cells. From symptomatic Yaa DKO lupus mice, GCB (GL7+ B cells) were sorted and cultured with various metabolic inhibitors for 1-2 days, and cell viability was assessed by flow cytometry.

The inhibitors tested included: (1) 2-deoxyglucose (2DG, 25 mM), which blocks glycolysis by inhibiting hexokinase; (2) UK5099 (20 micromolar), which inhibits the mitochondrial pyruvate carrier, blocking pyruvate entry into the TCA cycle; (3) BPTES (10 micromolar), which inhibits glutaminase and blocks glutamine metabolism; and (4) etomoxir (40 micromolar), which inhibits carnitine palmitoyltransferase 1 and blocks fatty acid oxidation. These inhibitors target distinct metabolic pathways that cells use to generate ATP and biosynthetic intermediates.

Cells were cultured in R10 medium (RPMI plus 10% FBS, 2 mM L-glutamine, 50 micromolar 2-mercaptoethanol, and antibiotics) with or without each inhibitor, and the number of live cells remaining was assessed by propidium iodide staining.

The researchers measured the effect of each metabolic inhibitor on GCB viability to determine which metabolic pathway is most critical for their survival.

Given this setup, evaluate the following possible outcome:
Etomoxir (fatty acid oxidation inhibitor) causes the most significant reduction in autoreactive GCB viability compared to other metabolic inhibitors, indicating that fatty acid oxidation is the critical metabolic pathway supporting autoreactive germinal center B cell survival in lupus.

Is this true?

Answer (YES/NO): NO